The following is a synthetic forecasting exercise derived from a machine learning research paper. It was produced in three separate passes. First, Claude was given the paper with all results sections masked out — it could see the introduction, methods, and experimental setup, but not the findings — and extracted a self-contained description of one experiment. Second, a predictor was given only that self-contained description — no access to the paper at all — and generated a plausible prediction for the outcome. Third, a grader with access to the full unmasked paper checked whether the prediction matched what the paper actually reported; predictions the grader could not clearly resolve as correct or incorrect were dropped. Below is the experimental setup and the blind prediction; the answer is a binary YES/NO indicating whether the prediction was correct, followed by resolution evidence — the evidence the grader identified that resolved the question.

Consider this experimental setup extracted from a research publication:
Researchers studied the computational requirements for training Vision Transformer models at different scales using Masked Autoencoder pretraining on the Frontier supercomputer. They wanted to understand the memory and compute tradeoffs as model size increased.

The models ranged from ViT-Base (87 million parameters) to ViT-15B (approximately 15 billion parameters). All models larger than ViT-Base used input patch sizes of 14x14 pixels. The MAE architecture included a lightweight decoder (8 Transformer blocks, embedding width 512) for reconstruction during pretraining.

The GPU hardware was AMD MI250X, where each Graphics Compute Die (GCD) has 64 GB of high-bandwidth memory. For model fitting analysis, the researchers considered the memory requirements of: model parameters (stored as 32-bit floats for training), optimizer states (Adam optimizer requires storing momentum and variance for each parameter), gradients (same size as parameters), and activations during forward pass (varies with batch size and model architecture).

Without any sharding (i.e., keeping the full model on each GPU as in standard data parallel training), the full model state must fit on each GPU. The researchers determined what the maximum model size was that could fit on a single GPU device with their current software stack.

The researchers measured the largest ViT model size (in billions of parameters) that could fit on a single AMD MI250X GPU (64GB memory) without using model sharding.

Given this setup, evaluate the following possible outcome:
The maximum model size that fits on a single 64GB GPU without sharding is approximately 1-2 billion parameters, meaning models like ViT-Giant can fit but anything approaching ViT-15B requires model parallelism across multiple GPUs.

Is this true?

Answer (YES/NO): NO